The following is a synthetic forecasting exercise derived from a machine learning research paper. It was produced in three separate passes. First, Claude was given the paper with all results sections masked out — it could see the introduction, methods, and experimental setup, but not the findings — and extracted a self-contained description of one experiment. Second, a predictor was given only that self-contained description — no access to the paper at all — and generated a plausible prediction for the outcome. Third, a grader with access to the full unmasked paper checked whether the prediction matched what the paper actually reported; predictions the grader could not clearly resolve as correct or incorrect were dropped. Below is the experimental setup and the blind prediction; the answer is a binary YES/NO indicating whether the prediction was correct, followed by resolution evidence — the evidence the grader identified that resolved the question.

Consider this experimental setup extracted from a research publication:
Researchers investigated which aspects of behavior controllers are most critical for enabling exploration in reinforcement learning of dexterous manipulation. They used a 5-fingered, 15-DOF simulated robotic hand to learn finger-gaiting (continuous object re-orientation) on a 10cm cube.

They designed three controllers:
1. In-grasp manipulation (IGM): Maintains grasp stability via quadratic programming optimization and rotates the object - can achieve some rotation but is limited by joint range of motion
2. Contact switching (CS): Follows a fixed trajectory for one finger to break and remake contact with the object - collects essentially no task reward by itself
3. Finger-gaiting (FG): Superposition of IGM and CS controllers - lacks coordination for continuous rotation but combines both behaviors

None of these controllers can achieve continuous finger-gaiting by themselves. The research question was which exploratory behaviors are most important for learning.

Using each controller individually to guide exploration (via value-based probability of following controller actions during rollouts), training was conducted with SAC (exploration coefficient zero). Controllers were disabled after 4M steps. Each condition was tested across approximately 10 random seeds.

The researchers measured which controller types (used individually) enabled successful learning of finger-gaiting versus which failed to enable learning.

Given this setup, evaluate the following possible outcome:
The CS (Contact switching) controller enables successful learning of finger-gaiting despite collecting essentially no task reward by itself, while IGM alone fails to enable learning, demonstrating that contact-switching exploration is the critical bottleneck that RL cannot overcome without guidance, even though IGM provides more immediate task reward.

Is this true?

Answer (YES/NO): YES